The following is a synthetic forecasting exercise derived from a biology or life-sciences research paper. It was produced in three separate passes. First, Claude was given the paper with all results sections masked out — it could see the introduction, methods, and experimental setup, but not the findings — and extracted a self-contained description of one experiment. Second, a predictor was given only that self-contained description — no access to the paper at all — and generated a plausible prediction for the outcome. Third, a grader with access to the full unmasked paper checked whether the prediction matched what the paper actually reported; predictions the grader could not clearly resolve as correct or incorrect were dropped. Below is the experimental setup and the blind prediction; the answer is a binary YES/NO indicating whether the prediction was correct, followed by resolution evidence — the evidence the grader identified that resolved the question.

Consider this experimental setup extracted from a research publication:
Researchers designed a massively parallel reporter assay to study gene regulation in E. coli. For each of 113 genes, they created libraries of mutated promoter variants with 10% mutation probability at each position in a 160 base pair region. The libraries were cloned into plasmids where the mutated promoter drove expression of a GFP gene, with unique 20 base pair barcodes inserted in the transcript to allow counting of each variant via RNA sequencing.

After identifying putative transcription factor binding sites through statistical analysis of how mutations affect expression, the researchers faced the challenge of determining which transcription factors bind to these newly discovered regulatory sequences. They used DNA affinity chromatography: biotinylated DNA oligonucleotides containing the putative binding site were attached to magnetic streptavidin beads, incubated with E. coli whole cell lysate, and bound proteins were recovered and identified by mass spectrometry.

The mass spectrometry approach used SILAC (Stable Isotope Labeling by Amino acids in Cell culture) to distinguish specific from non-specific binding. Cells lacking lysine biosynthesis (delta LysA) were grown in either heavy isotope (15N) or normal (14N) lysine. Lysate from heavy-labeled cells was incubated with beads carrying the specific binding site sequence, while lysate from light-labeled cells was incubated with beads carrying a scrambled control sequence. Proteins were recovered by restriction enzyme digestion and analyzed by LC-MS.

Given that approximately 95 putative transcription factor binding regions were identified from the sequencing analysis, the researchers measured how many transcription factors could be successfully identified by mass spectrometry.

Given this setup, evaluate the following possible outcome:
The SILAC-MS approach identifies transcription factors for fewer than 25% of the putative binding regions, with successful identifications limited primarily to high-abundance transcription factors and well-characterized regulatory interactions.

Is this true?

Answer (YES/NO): NO